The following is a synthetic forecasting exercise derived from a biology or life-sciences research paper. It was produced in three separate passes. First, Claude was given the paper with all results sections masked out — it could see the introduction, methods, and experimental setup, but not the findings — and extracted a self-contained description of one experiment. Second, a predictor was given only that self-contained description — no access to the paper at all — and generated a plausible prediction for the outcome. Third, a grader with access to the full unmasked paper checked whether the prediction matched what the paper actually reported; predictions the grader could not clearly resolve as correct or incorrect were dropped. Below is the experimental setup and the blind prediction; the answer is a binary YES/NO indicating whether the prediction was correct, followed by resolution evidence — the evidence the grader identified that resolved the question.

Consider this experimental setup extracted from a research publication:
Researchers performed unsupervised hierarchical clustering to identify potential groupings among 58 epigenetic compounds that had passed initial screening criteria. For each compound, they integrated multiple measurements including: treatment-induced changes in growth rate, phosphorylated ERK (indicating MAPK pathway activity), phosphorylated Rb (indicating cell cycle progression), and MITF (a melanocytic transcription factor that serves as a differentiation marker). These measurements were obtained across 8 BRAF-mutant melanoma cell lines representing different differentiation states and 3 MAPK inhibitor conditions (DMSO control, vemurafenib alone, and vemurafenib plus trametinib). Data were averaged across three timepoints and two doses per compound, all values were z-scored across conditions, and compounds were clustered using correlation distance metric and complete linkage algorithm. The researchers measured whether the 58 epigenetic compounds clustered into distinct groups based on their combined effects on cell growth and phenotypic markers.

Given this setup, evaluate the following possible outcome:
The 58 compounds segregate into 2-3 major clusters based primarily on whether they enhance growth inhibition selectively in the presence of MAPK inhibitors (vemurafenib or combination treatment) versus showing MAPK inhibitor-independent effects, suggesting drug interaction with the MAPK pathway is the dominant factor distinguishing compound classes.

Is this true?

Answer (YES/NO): NO